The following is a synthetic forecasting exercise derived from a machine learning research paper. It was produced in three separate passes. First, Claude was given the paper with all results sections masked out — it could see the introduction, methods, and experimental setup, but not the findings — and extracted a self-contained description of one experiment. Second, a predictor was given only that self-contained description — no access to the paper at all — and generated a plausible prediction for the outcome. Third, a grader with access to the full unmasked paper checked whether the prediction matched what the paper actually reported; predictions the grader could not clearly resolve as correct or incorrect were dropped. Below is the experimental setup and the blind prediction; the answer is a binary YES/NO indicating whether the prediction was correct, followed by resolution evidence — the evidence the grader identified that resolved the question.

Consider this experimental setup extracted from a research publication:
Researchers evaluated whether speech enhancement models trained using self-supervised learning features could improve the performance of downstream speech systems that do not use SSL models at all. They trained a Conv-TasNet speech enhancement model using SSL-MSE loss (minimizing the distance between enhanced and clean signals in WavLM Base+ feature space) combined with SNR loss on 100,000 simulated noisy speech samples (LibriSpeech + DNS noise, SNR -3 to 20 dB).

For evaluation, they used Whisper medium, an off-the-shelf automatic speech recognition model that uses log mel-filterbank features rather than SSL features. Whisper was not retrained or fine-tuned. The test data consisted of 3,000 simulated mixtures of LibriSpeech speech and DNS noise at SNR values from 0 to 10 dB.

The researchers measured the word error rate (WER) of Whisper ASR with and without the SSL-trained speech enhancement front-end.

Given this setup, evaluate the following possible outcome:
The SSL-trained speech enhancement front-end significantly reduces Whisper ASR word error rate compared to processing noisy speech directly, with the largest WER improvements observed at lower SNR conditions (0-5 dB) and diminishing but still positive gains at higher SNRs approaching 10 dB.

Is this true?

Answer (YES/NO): NO